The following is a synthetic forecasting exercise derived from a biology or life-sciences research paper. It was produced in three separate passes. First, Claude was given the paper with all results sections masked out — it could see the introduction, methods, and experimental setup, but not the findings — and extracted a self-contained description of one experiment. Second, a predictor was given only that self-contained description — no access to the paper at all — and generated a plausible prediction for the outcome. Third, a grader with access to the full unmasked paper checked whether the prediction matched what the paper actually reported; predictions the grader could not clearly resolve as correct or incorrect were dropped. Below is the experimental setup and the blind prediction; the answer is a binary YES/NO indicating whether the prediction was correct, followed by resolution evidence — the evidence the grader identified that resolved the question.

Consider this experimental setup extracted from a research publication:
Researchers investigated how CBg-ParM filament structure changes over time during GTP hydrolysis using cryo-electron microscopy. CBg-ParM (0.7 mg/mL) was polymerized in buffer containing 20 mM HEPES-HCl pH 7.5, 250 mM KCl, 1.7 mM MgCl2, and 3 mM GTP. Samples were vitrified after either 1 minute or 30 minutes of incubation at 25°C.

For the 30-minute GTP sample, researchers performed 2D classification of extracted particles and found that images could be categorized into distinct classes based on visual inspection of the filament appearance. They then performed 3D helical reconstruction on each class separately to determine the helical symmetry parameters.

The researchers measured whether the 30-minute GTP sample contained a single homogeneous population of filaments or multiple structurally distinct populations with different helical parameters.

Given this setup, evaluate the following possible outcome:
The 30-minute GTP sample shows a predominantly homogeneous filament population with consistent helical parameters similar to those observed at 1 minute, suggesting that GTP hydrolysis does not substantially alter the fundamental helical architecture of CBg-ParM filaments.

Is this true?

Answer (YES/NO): NO